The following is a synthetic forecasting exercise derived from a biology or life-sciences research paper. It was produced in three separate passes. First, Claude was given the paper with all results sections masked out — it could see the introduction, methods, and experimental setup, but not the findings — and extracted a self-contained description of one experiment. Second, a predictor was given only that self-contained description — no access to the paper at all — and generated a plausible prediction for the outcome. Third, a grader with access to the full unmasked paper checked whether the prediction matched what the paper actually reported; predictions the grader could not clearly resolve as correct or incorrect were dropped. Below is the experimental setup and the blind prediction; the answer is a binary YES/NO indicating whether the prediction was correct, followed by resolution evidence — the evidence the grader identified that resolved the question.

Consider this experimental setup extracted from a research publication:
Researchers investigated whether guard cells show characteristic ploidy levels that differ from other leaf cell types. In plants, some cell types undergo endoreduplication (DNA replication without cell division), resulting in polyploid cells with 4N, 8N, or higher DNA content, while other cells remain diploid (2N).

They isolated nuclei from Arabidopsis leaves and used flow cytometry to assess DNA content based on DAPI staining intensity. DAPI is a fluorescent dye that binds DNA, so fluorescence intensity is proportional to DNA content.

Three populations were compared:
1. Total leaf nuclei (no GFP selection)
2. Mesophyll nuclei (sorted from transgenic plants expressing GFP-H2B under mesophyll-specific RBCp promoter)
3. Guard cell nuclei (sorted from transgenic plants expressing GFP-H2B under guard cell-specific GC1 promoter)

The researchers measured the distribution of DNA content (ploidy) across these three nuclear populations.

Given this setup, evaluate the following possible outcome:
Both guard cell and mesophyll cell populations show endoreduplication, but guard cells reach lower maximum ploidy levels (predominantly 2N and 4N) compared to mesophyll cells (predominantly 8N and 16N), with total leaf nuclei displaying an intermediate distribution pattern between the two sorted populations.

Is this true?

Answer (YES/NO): NO